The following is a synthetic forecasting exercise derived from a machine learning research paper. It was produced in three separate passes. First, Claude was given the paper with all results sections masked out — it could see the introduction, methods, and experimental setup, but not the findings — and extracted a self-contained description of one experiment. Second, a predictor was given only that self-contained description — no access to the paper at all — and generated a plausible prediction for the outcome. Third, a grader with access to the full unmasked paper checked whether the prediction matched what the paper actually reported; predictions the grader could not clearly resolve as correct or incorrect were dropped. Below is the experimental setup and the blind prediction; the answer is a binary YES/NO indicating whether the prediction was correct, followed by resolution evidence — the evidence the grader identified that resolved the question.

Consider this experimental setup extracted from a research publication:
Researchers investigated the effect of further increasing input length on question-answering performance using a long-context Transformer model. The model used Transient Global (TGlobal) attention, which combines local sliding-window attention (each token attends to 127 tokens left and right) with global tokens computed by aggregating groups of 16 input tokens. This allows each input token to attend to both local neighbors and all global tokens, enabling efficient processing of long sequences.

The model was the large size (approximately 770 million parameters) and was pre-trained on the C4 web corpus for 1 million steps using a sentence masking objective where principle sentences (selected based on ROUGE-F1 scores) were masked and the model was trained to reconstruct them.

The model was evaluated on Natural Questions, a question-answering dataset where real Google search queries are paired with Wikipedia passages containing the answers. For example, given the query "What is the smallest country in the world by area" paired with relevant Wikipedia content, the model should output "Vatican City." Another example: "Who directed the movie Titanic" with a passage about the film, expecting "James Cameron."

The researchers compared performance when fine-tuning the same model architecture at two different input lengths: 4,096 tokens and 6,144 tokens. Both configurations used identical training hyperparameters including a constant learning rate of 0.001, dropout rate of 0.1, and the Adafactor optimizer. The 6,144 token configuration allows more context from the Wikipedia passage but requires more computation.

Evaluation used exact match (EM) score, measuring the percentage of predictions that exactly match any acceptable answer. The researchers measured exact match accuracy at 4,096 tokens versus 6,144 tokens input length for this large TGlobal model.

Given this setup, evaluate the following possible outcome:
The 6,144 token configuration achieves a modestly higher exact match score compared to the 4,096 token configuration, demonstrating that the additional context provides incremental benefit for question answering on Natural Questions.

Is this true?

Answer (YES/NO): NO